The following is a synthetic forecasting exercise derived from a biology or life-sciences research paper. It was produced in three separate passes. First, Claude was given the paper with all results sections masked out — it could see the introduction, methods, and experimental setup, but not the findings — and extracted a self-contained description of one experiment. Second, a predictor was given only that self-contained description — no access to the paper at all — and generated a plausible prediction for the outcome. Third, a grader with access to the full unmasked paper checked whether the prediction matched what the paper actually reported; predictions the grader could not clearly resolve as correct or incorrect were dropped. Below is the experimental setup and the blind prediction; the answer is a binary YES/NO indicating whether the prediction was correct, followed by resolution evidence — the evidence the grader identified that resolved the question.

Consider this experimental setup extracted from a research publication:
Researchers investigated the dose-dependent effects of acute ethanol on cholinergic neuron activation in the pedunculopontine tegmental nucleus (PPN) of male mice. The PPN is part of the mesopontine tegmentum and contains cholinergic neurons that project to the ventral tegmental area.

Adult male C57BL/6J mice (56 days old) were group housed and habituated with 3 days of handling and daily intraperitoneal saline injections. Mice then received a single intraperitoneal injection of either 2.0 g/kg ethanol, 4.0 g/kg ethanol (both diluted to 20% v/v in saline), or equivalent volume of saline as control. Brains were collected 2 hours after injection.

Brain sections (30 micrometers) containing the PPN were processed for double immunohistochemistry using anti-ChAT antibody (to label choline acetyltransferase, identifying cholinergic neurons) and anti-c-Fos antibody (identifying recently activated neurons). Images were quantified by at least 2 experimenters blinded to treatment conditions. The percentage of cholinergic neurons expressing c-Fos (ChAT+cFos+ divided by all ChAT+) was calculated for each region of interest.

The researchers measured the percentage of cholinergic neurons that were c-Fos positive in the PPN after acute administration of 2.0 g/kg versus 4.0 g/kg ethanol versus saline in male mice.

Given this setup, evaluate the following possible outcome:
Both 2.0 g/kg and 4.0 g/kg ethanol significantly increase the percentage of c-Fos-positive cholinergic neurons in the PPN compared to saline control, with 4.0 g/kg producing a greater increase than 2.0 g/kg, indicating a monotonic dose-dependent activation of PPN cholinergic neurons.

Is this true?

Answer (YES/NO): NO